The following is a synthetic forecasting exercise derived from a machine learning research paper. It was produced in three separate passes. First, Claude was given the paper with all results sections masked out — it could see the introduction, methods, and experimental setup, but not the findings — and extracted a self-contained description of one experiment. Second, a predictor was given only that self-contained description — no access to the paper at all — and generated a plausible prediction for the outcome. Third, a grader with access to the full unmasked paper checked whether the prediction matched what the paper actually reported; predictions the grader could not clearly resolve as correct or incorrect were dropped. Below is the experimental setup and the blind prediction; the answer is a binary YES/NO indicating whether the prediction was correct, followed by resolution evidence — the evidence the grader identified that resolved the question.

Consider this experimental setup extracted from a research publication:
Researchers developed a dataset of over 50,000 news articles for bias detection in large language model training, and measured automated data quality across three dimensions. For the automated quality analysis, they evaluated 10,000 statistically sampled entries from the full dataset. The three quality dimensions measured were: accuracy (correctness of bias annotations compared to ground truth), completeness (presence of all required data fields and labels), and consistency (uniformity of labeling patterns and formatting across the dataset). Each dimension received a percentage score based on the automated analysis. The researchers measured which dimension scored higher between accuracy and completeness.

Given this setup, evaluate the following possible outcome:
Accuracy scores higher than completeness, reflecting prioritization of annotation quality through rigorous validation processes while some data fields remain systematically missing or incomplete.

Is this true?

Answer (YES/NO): YES